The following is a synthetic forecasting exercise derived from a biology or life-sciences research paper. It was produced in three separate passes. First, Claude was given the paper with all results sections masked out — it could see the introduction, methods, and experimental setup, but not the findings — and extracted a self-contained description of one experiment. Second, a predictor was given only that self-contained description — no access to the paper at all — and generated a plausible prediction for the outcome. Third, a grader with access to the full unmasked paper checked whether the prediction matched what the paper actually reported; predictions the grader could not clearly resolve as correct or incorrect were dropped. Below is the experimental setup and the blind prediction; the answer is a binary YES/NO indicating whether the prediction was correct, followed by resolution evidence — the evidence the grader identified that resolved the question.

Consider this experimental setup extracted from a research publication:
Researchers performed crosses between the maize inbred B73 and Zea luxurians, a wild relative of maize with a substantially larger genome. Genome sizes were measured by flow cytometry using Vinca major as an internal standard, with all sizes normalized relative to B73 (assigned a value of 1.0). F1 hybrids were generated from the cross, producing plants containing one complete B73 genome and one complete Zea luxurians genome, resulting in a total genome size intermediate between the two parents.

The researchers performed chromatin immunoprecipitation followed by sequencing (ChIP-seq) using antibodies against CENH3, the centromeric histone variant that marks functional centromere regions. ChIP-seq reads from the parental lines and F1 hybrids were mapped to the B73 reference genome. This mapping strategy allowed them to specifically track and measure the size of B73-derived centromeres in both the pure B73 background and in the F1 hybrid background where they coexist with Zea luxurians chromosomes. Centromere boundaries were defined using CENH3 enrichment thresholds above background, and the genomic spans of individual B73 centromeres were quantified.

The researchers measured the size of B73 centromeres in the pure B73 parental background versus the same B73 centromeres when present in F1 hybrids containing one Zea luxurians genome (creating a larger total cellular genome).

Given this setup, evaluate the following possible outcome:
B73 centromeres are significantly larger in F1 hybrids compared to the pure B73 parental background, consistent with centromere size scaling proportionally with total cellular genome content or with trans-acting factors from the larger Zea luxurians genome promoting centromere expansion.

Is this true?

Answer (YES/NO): NO